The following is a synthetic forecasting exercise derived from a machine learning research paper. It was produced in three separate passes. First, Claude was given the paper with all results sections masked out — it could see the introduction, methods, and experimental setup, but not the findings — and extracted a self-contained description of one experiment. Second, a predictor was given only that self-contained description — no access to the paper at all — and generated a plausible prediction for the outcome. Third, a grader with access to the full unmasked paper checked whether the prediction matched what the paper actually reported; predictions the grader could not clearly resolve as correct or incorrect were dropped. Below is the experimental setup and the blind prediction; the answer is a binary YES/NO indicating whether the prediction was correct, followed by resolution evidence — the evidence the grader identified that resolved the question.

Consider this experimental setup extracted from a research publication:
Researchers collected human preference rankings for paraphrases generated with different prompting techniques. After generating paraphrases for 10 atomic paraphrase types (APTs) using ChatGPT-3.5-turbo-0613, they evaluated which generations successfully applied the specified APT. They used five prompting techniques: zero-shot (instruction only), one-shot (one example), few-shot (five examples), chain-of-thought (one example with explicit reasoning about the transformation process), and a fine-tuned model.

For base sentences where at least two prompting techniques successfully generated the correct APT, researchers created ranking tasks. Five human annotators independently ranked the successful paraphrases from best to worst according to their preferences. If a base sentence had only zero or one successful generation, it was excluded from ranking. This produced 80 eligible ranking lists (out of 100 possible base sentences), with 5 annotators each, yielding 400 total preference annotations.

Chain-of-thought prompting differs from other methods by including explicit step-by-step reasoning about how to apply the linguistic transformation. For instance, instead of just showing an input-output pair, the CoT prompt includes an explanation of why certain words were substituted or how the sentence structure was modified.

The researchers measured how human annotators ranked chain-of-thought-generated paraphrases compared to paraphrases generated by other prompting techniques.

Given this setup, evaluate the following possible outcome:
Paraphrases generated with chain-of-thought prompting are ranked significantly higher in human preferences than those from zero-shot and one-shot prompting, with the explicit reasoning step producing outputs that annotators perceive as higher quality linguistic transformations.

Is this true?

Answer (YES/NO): NO